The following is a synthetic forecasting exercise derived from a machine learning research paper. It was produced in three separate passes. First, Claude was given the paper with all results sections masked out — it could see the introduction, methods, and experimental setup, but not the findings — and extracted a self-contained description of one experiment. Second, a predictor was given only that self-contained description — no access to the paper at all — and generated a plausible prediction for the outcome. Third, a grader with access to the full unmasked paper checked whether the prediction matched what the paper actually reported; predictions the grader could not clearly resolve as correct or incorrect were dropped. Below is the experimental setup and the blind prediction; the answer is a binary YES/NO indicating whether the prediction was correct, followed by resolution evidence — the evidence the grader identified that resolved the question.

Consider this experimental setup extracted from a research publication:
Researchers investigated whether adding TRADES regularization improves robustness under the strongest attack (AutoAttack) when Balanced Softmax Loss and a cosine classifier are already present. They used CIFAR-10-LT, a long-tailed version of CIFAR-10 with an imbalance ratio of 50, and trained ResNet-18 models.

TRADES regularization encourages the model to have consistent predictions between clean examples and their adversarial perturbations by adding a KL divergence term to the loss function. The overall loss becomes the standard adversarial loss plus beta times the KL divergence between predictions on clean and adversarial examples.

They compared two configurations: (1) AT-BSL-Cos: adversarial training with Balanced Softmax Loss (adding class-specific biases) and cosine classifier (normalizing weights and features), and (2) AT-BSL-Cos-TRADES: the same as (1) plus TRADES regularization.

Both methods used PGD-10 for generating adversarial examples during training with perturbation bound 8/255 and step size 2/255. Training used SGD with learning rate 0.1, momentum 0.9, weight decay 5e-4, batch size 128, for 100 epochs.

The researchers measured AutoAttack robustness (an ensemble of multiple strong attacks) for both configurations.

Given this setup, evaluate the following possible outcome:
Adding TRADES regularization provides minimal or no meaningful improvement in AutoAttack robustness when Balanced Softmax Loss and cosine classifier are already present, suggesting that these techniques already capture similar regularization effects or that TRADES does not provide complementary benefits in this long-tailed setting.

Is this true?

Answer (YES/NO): YES